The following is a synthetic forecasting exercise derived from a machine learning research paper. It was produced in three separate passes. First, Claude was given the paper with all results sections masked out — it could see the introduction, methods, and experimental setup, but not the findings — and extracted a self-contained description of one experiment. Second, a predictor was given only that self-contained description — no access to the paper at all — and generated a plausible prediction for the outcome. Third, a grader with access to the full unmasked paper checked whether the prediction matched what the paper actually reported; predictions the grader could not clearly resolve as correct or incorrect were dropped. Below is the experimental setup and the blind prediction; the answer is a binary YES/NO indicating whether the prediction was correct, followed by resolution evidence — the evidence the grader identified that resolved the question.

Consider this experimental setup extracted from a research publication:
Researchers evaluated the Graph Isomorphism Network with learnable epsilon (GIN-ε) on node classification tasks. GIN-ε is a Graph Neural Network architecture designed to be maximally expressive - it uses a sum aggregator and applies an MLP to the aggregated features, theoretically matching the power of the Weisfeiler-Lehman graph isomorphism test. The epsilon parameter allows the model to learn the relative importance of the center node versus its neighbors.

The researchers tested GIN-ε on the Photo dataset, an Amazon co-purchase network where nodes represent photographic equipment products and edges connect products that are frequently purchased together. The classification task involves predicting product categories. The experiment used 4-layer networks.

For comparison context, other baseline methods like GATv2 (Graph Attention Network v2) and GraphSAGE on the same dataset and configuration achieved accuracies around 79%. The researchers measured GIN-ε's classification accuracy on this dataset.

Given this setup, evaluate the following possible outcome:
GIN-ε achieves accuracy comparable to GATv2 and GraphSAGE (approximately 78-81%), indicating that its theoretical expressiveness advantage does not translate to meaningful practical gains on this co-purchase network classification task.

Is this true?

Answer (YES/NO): NO